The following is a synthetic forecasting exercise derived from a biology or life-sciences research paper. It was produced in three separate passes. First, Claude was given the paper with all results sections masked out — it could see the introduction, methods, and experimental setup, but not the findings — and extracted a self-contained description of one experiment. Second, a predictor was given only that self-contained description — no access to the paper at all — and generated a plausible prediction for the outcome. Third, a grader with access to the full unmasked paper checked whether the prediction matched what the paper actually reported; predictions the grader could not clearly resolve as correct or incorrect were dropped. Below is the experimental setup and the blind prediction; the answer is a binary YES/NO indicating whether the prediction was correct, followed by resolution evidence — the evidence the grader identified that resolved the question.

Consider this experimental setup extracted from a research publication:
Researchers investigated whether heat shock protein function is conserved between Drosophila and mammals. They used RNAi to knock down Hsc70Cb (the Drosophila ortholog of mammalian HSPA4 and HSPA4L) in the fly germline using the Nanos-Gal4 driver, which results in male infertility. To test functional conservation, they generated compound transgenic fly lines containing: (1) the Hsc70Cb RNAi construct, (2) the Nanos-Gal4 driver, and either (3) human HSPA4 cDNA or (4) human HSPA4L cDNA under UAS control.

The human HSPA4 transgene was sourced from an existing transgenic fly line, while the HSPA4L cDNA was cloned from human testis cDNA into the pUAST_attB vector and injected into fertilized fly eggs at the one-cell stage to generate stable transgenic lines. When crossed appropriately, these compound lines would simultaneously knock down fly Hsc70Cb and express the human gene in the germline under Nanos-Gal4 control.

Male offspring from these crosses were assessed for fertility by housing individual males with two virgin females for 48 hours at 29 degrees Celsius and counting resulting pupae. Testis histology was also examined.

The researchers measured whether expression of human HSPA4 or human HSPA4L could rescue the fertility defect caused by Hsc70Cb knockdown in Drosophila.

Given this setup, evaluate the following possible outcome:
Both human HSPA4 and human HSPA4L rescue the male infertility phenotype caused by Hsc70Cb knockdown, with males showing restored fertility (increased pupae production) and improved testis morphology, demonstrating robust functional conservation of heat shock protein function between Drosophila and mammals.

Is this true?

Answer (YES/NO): NO